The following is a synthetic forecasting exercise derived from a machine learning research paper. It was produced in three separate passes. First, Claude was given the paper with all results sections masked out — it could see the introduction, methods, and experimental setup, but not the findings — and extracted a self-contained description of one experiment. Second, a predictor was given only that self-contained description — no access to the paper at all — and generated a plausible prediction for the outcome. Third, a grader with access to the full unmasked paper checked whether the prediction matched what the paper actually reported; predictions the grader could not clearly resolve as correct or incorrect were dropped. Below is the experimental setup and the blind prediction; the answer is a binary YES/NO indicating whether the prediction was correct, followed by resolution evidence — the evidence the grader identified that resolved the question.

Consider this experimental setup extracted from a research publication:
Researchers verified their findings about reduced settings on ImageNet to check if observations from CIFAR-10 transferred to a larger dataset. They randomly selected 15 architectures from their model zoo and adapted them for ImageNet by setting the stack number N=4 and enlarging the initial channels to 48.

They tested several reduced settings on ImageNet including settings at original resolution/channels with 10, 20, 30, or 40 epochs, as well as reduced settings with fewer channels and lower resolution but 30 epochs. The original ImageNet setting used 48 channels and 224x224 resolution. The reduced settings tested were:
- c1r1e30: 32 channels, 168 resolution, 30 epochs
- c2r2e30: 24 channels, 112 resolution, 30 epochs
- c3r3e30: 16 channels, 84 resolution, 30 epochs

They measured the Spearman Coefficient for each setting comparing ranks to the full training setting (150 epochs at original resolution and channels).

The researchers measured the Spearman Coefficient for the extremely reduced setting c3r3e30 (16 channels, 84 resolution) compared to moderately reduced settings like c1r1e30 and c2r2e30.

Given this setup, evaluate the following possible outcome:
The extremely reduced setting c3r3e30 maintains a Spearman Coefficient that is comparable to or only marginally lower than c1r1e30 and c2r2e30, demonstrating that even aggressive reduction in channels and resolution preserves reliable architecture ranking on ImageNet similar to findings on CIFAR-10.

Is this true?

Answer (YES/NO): NO